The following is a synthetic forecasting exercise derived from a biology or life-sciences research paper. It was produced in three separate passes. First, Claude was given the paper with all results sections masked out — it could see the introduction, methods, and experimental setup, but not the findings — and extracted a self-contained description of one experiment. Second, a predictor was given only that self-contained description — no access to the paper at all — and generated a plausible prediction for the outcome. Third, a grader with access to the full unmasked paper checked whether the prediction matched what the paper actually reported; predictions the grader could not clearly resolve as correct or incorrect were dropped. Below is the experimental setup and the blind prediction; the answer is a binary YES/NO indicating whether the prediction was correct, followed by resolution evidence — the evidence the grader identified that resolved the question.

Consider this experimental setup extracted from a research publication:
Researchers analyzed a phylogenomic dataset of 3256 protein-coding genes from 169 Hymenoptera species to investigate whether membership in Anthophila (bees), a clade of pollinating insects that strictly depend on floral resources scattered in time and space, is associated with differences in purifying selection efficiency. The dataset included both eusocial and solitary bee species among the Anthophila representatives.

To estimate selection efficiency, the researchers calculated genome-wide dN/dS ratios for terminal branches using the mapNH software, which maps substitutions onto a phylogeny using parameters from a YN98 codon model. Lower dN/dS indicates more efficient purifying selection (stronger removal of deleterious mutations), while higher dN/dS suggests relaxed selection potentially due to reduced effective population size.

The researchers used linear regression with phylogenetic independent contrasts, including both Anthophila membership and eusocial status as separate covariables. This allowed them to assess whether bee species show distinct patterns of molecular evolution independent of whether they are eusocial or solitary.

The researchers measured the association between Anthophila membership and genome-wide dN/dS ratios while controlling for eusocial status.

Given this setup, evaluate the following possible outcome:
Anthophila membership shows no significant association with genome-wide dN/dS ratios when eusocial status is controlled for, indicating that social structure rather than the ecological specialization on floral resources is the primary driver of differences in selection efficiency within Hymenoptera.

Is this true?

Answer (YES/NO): NO